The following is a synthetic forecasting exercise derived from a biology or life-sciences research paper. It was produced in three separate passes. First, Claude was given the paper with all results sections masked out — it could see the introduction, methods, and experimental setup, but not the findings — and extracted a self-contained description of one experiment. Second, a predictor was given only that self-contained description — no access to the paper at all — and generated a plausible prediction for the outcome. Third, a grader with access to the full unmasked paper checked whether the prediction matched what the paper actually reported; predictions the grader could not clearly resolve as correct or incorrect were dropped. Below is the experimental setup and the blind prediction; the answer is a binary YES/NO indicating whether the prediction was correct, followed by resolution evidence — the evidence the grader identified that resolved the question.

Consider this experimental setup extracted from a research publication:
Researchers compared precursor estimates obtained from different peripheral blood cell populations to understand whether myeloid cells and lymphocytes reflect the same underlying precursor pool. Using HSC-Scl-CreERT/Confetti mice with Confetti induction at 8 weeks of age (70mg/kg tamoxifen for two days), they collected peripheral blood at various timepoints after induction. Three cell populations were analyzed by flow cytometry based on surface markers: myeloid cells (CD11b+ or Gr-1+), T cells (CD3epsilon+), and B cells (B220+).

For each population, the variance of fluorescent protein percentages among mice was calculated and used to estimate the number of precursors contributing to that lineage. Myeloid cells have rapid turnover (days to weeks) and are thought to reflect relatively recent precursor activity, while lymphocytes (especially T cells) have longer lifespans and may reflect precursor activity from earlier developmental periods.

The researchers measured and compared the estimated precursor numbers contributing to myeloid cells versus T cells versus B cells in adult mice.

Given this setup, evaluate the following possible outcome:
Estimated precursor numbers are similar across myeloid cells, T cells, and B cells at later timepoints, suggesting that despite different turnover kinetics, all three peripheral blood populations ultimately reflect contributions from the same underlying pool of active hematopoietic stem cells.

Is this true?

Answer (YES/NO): NO